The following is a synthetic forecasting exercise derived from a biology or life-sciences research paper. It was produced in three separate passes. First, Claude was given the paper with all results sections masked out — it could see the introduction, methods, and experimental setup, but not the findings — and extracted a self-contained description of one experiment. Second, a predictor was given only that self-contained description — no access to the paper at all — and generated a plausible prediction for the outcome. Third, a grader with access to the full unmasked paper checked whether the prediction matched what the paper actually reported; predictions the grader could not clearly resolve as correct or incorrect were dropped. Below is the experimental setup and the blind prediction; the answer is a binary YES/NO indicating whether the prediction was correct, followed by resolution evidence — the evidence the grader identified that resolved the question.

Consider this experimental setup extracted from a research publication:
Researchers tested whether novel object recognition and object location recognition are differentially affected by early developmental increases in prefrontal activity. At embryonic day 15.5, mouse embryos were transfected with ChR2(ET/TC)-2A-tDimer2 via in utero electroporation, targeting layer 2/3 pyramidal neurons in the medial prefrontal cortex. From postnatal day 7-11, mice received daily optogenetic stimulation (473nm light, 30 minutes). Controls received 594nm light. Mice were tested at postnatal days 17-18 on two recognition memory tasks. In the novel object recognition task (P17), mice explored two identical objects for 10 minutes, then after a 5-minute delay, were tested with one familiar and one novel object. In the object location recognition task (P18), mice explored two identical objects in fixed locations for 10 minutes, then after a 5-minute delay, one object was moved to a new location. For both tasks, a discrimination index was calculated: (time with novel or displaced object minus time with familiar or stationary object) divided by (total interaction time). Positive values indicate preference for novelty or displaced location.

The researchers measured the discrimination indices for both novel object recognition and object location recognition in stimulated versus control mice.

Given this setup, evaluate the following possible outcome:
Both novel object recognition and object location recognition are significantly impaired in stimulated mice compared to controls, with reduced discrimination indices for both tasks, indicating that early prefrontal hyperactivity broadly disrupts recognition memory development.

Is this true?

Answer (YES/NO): NO